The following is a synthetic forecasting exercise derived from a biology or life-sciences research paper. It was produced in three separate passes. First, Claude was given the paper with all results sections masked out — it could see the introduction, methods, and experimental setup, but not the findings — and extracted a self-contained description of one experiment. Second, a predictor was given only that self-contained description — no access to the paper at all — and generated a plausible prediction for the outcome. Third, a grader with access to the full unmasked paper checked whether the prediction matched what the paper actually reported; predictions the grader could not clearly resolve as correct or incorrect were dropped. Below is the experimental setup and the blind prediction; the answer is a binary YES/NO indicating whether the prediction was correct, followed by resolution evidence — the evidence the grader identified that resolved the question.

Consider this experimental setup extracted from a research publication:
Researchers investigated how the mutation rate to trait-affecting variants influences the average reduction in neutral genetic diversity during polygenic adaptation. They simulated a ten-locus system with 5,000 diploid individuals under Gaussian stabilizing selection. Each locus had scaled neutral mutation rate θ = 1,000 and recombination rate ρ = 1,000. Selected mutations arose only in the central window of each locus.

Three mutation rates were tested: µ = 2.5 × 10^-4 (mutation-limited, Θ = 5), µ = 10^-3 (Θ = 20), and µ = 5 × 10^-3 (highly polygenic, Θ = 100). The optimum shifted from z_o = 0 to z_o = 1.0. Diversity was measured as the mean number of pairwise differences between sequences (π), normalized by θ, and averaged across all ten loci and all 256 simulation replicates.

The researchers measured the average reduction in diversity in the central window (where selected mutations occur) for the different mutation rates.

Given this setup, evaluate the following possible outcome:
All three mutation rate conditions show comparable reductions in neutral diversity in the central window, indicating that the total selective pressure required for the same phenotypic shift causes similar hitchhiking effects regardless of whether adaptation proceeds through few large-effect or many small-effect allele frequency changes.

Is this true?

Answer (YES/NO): NO